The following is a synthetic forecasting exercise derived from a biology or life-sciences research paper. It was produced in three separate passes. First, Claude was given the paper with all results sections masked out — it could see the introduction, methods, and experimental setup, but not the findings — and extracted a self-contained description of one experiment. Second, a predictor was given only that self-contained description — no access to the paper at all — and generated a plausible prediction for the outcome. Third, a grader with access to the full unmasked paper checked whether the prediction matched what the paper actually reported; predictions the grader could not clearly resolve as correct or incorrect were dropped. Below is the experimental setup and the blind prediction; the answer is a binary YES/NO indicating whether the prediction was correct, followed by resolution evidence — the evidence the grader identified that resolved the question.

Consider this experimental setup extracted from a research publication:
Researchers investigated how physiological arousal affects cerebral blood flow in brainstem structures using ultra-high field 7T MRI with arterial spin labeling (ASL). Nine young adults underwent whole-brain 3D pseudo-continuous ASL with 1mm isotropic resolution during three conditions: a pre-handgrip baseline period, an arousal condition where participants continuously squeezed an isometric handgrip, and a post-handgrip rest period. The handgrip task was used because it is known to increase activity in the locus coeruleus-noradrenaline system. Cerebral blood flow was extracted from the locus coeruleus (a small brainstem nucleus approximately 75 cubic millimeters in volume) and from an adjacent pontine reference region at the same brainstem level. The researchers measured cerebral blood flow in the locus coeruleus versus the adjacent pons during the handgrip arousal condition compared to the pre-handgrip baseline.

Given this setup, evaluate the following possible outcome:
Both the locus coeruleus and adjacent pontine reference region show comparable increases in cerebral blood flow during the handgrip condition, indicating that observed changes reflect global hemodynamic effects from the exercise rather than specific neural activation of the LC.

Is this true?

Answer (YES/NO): NO